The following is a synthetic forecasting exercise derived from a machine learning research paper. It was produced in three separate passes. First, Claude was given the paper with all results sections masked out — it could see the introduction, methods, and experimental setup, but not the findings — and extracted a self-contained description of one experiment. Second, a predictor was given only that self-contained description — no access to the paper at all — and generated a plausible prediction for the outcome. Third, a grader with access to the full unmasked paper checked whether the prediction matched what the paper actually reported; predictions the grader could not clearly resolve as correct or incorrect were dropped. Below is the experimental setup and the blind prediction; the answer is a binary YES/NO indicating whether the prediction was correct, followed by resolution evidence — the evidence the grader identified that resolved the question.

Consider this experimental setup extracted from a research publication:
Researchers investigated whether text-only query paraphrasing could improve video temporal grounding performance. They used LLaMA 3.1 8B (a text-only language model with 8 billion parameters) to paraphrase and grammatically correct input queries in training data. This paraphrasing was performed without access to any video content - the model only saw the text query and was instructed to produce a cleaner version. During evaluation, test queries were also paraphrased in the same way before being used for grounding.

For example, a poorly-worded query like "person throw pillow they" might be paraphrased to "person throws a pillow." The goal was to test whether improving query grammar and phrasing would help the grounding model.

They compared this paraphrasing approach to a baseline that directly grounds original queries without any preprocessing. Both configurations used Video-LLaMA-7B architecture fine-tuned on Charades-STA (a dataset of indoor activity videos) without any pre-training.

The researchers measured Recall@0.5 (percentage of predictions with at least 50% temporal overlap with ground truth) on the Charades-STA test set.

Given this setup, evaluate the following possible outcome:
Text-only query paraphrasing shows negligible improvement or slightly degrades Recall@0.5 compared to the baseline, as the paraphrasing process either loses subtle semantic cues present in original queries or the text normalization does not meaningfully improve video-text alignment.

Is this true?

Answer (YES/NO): YES